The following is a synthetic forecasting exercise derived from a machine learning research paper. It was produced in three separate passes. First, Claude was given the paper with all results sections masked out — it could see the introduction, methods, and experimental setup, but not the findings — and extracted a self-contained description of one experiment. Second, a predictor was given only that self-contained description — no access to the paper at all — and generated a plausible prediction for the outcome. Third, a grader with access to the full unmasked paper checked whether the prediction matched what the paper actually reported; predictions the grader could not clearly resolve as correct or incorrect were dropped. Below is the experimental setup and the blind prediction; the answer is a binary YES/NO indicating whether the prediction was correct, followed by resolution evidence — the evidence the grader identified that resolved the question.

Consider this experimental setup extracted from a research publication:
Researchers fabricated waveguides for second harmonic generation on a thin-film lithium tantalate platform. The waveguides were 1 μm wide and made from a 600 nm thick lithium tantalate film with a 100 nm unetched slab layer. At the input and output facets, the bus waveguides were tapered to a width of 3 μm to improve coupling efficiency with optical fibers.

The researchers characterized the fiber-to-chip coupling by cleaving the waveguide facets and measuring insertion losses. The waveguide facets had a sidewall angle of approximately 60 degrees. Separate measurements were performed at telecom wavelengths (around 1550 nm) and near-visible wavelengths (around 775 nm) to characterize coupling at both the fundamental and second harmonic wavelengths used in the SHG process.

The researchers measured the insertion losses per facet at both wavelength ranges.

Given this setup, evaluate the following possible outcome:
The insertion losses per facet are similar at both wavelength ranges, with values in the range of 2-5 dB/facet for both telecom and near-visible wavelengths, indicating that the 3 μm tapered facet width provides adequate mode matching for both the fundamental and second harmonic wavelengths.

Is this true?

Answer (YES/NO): NO